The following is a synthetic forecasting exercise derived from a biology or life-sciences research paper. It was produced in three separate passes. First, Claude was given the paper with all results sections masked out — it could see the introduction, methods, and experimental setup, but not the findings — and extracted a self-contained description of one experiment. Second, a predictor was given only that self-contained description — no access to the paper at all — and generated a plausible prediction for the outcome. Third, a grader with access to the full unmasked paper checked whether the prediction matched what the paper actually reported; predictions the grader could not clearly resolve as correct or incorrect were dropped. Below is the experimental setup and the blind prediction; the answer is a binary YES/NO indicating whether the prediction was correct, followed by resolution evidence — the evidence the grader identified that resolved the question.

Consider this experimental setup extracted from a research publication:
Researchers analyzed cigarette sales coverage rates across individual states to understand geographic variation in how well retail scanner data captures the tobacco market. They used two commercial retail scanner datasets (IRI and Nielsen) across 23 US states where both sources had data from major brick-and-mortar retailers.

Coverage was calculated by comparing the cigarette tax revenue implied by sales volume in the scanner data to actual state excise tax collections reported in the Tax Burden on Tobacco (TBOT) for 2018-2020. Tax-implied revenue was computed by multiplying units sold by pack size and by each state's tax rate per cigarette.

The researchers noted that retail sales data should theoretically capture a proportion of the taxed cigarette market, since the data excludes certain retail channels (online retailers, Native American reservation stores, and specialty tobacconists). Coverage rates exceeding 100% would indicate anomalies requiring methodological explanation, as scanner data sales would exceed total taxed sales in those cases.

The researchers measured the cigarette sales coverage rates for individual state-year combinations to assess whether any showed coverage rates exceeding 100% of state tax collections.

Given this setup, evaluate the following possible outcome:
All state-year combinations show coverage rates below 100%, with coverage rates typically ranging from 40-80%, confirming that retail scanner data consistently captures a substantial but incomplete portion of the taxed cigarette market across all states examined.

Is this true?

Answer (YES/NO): NO